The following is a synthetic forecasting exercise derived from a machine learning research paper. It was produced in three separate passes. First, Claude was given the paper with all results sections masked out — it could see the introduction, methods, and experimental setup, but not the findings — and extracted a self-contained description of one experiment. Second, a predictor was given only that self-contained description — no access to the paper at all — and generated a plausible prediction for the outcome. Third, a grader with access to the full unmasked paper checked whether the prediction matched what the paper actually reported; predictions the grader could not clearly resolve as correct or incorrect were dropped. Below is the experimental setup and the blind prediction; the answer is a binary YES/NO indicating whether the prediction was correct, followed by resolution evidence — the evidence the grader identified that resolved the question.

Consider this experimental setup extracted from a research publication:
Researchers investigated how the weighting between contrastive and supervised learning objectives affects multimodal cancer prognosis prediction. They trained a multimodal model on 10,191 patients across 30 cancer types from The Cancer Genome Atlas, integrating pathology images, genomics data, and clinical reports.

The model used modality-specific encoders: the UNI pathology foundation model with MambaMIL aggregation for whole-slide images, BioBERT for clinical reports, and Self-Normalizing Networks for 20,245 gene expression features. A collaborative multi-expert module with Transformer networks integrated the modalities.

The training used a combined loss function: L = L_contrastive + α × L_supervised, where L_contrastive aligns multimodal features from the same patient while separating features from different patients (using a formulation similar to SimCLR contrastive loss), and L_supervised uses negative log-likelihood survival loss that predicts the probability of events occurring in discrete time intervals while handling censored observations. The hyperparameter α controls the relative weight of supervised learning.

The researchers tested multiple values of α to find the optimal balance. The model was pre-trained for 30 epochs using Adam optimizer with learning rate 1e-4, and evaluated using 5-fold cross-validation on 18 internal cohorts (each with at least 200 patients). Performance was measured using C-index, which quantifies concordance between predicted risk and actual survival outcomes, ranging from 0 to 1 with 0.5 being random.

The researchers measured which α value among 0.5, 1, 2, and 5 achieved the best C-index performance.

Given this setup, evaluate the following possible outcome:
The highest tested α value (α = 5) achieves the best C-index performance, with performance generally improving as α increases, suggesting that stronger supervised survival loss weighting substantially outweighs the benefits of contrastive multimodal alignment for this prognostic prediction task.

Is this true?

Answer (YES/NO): NO